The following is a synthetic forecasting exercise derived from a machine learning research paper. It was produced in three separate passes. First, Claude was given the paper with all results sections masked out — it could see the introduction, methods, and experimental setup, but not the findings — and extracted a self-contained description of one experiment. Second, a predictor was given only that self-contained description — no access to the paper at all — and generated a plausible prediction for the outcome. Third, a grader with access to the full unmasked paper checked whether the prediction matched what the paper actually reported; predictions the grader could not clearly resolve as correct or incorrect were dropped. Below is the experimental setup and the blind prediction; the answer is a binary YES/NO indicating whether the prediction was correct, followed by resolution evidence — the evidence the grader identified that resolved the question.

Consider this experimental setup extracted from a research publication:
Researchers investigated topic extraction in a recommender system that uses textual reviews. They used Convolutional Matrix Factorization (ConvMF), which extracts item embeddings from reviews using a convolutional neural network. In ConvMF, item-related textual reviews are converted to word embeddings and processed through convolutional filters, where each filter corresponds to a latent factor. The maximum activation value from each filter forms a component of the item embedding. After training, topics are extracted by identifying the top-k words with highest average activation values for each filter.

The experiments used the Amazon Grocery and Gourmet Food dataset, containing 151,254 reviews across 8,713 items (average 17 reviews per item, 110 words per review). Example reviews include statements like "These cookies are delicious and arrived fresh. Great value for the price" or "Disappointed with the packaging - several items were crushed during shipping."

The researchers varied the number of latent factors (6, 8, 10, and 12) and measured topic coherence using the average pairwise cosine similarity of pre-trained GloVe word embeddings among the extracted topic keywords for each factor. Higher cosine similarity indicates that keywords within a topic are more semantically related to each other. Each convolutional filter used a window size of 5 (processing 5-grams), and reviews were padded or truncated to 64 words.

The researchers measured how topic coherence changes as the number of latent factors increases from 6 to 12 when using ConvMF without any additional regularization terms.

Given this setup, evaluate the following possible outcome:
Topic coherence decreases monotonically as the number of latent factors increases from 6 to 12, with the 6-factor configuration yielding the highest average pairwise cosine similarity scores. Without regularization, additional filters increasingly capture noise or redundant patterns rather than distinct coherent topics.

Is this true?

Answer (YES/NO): YES